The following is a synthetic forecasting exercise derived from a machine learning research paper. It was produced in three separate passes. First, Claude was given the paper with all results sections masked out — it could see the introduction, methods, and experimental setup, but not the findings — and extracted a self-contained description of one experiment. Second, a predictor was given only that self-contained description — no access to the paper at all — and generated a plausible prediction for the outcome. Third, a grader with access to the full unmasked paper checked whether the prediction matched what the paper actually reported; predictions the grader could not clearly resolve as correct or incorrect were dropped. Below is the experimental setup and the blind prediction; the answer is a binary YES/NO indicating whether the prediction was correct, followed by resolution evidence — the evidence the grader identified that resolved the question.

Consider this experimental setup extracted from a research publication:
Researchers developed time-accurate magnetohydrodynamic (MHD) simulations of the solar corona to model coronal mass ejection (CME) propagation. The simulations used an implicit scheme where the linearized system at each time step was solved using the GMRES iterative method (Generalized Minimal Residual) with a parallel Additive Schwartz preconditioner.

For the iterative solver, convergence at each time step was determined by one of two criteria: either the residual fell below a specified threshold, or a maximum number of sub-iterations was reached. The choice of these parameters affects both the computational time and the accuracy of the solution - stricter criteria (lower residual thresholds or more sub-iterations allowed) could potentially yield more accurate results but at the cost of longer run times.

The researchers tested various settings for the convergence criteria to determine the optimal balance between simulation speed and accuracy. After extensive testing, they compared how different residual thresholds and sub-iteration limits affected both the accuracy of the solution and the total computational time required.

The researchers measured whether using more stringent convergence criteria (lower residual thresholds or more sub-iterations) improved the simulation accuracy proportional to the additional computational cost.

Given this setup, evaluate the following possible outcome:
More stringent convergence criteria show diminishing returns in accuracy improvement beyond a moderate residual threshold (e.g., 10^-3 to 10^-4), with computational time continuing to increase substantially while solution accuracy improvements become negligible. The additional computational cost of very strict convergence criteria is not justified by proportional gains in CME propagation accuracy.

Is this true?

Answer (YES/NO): YES